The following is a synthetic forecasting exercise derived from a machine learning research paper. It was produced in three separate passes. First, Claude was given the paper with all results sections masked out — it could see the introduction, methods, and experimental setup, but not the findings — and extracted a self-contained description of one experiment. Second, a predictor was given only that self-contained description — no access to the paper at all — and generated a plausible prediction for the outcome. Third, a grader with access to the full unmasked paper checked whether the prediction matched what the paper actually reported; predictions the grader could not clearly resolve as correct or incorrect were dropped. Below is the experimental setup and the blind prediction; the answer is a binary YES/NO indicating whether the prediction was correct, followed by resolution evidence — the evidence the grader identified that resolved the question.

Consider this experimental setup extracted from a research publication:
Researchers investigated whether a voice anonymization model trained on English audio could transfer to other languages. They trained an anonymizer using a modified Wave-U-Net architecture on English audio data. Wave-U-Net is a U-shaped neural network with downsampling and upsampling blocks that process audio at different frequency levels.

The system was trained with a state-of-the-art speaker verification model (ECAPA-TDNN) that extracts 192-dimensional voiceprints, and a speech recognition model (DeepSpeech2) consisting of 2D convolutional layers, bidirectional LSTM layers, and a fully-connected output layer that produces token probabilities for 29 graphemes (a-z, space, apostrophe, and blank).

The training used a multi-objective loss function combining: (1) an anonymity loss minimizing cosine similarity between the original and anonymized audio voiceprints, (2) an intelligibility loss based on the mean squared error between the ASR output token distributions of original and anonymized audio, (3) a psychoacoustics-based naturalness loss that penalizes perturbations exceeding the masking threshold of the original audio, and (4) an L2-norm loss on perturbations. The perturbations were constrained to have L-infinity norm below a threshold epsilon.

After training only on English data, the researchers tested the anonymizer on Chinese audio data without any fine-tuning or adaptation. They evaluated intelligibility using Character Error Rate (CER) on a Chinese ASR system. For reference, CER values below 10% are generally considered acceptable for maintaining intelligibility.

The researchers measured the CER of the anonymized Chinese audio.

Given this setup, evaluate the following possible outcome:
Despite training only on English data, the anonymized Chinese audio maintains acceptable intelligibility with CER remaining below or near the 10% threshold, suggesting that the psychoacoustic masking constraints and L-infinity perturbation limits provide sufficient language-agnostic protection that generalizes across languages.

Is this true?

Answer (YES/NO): YES